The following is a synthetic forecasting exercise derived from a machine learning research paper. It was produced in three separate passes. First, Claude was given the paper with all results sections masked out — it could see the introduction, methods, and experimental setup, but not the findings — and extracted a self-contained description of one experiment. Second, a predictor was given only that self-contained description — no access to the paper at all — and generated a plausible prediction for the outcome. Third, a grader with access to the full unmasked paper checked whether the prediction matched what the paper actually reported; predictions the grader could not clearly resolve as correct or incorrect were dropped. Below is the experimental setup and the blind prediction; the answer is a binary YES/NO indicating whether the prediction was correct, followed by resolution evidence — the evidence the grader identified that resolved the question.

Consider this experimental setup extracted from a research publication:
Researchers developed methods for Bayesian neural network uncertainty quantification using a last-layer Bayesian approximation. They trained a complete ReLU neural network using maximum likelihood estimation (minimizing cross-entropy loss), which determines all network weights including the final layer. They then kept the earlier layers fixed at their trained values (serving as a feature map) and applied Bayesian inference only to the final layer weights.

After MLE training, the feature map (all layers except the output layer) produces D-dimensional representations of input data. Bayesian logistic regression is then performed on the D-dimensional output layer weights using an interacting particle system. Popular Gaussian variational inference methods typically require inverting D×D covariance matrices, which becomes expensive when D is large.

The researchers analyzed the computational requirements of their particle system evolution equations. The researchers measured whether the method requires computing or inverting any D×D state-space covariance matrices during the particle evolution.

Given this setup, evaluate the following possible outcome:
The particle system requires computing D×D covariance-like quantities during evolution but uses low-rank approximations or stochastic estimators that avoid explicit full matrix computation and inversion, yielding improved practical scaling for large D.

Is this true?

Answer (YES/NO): NO